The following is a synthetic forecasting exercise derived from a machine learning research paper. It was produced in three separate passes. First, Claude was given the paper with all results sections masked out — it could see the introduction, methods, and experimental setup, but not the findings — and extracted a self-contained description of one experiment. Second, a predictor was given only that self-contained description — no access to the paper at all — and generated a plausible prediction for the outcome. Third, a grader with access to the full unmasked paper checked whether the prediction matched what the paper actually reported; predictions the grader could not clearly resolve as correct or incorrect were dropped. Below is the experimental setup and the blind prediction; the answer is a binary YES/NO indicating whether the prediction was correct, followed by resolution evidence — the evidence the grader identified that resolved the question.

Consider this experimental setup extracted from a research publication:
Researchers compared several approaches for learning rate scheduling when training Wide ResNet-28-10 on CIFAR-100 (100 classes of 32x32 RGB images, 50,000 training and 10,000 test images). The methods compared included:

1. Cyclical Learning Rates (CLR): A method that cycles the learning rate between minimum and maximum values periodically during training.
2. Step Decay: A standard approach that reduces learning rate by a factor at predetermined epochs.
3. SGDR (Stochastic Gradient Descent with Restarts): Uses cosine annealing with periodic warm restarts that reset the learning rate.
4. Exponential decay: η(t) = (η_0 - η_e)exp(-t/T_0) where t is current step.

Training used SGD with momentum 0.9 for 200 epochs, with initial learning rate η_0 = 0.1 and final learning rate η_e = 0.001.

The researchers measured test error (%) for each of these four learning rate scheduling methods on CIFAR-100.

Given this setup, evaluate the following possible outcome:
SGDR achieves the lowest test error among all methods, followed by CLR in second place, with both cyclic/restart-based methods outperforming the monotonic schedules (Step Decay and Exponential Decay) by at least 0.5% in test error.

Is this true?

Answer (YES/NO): NO